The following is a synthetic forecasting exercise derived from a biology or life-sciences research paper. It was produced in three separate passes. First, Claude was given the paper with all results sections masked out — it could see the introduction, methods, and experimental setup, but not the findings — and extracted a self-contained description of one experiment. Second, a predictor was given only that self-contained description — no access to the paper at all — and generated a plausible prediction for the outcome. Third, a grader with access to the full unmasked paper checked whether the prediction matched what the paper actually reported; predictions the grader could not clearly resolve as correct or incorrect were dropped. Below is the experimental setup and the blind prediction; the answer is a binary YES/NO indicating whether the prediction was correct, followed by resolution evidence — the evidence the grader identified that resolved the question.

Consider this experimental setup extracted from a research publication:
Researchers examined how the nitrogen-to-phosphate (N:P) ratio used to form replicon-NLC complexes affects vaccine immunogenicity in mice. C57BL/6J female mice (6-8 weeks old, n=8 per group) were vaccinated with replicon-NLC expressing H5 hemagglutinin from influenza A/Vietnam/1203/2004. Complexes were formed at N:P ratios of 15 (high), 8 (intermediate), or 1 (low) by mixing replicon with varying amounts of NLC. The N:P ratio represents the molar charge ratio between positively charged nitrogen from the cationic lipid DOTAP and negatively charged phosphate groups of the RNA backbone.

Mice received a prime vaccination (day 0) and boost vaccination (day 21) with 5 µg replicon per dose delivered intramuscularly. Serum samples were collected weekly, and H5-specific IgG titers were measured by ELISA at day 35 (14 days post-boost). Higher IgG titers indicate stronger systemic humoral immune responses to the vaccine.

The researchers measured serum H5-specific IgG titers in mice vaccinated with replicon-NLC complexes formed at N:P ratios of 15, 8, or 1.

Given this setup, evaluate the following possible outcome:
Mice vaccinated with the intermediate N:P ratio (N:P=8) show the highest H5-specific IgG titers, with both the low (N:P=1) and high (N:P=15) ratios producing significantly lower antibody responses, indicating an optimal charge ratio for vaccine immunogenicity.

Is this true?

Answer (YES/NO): NO